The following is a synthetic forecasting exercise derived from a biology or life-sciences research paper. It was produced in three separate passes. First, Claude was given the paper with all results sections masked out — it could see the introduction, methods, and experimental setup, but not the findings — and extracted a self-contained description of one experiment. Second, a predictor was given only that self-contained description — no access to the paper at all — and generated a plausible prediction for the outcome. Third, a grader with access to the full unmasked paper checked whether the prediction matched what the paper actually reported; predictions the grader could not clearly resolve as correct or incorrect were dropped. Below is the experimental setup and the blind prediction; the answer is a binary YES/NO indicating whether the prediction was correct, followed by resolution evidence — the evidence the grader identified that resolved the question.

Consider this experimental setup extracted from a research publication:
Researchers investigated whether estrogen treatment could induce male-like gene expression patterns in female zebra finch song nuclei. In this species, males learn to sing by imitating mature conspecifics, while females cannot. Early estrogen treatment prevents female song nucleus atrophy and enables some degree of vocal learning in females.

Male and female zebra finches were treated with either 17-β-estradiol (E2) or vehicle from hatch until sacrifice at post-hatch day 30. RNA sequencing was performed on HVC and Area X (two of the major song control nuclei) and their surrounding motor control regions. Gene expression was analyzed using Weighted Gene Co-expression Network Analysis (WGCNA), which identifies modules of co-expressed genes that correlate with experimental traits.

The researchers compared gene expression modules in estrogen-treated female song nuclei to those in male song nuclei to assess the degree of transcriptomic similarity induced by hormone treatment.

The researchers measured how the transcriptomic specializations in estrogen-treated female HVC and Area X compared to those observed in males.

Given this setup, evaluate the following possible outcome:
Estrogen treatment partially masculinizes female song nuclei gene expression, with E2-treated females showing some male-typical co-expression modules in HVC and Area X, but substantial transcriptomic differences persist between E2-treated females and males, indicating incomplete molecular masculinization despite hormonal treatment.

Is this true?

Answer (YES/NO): YES